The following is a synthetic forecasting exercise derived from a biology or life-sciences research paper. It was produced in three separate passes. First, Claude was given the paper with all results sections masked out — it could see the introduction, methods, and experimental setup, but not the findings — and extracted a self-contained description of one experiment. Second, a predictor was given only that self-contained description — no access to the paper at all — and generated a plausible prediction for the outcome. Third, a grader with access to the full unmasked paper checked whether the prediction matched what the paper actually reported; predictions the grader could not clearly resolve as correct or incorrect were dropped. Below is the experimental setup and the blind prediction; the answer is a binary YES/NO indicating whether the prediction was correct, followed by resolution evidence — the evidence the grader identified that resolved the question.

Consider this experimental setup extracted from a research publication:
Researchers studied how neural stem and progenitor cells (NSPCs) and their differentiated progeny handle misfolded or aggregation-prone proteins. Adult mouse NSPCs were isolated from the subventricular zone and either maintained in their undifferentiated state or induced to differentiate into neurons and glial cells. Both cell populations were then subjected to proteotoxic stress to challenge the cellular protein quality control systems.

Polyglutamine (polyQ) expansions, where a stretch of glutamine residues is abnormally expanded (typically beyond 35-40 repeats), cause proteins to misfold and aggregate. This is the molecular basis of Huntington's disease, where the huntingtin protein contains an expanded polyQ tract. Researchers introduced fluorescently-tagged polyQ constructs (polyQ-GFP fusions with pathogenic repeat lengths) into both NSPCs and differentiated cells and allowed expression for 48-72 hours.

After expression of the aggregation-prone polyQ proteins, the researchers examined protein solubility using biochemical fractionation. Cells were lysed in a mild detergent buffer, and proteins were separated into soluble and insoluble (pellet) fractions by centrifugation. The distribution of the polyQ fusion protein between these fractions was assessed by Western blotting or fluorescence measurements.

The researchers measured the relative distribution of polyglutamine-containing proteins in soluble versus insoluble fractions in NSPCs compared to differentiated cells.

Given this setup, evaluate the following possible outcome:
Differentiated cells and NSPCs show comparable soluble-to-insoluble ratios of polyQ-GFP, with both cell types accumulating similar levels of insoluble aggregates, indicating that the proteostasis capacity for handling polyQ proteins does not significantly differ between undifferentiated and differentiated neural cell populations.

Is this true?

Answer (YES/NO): NO